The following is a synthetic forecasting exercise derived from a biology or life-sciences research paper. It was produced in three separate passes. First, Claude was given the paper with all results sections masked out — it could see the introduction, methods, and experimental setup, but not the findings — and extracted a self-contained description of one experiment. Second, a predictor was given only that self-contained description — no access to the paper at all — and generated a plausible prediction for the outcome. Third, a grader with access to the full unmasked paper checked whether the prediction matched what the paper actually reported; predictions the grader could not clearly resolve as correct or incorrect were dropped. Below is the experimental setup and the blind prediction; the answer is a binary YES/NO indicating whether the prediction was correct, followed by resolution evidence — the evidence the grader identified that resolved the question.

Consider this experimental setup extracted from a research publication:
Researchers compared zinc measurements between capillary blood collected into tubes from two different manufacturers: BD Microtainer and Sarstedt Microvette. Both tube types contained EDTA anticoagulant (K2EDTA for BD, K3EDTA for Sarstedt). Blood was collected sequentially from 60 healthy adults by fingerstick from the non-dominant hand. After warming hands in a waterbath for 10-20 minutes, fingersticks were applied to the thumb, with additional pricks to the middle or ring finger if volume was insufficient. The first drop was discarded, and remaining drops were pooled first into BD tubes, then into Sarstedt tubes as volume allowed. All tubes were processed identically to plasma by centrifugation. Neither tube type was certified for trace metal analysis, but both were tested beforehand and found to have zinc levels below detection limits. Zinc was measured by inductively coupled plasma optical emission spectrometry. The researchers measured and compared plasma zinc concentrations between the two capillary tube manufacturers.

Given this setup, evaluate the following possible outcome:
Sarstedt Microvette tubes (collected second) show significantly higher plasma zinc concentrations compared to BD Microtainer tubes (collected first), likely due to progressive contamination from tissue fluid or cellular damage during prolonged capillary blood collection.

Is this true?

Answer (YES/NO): NO